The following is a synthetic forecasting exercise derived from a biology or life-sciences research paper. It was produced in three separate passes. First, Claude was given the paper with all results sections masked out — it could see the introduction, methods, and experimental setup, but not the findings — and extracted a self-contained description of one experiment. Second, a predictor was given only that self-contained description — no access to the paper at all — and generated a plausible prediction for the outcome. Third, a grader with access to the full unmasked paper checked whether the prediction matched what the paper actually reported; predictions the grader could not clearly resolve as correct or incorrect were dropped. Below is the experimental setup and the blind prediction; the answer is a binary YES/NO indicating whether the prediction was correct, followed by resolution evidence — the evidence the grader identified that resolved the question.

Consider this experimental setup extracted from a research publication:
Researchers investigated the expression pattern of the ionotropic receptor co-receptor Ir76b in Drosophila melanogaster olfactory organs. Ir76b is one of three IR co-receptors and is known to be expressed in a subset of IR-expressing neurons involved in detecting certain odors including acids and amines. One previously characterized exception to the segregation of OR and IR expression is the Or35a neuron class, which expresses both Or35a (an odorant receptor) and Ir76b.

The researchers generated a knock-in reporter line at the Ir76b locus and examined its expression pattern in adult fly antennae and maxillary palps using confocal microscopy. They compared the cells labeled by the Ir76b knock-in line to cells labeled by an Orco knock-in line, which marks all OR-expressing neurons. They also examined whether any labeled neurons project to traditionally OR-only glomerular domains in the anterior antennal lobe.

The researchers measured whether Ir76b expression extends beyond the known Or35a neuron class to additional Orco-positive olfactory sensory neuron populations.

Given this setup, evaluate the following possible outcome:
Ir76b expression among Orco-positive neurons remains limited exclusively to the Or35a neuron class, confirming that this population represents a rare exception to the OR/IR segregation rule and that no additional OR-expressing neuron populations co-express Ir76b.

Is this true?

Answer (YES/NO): NO